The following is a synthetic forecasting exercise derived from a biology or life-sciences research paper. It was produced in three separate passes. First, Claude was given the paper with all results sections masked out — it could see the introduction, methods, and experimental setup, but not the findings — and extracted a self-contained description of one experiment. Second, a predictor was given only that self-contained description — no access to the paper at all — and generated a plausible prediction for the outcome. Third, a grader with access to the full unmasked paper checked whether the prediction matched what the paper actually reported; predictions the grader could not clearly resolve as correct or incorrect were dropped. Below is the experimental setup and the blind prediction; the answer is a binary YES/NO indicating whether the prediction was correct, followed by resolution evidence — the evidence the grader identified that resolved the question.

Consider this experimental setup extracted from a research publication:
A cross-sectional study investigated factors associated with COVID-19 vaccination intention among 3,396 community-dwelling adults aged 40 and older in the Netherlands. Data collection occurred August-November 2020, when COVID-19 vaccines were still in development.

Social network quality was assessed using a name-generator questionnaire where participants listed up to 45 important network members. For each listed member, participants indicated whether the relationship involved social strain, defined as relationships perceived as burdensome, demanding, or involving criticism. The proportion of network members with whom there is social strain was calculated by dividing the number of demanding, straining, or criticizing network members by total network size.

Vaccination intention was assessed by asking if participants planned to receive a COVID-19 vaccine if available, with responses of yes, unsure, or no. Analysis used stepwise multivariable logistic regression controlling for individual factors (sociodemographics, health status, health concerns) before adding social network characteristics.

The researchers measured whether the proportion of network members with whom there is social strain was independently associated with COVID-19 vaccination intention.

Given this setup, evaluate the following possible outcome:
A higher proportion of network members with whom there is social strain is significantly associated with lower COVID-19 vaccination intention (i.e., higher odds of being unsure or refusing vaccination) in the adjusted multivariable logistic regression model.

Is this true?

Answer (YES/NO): NO